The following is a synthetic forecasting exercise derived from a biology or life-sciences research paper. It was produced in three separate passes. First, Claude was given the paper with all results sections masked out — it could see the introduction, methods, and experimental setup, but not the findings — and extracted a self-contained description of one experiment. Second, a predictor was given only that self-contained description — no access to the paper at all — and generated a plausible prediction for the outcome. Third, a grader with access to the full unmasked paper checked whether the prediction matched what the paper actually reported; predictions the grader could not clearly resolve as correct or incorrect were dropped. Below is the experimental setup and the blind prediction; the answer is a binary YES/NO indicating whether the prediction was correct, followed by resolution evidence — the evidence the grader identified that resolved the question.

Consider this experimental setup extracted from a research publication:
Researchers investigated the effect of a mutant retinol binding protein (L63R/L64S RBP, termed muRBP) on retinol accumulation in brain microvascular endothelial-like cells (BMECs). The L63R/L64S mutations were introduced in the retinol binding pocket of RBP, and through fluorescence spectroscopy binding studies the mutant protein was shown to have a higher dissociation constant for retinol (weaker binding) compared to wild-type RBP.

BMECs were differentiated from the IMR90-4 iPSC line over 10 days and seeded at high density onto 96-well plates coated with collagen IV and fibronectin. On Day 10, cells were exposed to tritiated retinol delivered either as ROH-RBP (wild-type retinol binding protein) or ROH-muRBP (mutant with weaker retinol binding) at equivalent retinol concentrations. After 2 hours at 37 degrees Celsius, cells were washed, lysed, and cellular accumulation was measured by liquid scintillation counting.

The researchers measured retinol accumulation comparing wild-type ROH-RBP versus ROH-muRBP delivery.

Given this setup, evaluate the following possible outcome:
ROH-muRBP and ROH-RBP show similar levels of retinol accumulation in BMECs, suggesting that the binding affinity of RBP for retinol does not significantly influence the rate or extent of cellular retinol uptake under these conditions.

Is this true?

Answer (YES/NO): NO